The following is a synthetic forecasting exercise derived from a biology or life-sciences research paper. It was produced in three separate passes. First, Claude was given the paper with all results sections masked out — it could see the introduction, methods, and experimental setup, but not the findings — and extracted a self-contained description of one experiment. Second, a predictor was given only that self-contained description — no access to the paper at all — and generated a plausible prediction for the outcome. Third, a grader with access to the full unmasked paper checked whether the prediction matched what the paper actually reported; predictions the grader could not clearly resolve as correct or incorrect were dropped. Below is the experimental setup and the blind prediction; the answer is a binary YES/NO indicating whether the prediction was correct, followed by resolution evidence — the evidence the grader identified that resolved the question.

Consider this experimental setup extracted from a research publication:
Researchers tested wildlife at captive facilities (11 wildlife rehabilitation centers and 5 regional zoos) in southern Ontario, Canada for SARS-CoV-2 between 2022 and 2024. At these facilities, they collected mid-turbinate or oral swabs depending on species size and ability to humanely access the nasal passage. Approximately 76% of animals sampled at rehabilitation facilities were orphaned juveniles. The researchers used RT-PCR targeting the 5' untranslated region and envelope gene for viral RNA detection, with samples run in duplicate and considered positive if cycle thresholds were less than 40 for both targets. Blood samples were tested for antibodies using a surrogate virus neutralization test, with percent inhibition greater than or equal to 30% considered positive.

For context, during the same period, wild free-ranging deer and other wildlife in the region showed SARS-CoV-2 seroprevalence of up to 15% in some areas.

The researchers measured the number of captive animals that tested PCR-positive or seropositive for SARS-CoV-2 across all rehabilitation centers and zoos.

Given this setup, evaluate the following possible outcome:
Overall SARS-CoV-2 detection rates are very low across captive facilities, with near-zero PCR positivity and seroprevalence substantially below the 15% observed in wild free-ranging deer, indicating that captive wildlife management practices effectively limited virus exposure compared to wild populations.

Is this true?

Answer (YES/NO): YES